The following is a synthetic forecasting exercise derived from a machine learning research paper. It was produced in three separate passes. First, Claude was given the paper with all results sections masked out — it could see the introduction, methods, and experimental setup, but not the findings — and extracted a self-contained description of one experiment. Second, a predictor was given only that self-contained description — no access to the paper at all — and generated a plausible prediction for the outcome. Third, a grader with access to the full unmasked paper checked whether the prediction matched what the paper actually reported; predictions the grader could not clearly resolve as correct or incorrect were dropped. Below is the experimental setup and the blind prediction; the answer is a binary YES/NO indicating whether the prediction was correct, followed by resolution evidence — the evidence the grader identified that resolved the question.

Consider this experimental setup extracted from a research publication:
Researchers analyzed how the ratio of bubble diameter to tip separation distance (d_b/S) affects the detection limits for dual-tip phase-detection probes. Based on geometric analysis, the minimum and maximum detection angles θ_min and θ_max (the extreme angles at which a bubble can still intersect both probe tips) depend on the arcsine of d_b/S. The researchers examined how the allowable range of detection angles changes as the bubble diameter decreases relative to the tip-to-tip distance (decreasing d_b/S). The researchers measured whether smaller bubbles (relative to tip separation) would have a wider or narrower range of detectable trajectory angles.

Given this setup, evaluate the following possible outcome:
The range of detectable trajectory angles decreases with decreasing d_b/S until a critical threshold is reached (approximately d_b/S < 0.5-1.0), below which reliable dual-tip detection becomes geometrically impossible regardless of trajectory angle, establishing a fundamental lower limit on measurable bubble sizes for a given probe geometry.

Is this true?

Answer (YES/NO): NO